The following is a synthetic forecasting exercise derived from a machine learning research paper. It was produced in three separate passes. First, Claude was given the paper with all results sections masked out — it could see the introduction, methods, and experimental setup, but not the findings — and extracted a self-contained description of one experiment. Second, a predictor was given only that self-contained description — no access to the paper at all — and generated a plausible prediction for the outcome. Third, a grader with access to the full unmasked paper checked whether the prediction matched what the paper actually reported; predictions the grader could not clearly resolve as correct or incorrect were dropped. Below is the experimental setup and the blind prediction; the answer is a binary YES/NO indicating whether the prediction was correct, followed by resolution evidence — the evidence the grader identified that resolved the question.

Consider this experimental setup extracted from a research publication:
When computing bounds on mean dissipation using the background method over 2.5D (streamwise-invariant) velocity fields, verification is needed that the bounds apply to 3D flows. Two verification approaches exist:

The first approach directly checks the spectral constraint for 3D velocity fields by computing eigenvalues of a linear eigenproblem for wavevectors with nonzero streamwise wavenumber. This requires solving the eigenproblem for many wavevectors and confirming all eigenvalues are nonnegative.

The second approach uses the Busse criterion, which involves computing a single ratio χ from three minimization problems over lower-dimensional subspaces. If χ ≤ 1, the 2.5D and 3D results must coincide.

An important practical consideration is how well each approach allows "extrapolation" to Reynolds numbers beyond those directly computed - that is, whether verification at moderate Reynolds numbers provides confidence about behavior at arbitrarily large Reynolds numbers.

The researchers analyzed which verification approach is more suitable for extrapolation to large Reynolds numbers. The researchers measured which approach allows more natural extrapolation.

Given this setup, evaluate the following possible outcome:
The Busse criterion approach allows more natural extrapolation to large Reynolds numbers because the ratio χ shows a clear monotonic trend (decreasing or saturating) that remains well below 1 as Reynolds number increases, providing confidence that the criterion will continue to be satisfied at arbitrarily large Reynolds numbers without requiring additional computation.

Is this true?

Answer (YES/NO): NO